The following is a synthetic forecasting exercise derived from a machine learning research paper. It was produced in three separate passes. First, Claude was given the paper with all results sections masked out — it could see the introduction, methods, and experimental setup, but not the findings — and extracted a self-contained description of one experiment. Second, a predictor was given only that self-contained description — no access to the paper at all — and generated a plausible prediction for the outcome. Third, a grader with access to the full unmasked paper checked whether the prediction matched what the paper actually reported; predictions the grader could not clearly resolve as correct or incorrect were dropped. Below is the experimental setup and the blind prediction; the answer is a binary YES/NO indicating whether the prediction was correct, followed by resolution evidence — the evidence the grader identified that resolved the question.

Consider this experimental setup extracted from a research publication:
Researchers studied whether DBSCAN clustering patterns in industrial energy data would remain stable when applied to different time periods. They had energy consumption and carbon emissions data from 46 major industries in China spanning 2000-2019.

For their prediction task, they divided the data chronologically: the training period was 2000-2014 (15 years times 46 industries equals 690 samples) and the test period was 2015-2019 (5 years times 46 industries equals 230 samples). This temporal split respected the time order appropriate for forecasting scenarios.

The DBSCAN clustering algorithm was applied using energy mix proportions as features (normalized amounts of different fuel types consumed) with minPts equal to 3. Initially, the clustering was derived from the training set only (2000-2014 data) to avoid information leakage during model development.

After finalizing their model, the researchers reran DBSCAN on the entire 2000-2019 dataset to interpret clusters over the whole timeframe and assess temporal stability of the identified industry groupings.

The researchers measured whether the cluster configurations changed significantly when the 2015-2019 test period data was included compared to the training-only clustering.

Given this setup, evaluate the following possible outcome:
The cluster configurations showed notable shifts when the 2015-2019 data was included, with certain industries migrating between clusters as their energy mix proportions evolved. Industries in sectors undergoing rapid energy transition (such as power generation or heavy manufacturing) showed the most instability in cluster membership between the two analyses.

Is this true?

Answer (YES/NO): NO